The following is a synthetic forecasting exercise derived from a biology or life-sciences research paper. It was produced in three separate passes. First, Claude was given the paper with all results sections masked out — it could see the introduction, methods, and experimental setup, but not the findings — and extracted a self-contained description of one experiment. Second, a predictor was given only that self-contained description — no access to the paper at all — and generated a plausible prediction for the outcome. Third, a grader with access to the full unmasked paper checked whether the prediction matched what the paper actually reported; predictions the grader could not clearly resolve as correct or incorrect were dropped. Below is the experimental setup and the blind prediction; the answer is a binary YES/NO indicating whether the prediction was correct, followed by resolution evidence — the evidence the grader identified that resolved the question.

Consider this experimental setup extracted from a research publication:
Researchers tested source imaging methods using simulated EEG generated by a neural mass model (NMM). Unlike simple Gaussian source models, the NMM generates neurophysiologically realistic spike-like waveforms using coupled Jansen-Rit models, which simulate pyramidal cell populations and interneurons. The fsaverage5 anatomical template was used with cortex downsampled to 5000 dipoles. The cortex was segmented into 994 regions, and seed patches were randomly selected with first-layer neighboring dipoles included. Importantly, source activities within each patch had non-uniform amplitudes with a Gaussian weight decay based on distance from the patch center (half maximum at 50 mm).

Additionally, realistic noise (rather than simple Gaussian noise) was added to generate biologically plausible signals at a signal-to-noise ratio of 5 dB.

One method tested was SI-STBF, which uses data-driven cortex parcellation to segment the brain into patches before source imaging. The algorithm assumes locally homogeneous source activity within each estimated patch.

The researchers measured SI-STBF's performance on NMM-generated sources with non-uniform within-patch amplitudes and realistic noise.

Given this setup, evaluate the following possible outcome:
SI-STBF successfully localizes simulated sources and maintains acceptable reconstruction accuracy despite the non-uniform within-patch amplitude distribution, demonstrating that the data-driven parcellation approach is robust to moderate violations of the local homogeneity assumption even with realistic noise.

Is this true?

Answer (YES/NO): NO